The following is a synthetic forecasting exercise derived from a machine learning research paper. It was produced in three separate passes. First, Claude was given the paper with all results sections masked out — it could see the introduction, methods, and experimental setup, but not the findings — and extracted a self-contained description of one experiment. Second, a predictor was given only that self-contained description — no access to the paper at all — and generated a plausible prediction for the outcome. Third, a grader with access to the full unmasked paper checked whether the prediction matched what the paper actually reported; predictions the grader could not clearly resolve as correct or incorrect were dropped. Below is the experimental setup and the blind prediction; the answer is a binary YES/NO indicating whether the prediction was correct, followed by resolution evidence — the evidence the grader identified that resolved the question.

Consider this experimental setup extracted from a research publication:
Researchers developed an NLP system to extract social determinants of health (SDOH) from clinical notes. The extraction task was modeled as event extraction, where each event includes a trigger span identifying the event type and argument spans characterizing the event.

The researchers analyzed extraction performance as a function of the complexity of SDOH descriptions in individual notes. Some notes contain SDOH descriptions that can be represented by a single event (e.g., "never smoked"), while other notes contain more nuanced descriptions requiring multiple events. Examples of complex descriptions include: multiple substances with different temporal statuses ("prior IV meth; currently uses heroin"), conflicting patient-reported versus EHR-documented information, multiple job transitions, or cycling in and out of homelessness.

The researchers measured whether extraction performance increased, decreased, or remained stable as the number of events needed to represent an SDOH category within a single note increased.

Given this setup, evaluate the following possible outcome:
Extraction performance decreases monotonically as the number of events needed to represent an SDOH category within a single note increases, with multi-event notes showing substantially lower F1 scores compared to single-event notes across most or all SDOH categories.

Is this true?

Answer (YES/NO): NO